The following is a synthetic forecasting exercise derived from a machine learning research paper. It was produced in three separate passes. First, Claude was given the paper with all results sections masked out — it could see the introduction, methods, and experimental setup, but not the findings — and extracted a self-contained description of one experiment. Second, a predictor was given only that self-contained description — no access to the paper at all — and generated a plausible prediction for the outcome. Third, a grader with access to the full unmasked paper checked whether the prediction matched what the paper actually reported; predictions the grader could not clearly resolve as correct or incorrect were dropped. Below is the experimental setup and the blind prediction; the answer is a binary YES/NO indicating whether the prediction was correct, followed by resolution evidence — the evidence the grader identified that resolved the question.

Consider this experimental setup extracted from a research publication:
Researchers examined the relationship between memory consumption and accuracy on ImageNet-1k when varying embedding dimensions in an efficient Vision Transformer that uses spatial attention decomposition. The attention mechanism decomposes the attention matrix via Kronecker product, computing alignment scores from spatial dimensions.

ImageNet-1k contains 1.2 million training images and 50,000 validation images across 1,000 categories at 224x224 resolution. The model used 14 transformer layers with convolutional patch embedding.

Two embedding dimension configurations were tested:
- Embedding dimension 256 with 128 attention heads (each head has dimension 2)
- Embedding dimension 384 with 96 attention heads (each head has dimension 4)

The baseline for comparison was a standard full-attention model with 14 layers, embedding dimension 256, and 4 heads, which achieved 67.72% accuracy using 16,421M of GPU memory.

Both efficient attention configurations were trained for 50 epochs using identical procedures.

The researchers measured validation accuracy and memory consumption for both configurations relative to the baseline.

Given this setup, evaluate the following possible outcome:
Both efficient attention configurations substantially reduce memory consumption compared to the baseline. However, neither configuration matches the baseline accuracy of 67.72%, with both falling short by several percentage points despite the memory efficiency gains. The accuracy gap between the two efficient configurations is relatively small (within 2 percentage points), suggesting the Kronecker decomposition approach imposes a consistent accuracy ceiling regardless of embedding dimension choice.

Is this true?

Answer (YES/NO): NO